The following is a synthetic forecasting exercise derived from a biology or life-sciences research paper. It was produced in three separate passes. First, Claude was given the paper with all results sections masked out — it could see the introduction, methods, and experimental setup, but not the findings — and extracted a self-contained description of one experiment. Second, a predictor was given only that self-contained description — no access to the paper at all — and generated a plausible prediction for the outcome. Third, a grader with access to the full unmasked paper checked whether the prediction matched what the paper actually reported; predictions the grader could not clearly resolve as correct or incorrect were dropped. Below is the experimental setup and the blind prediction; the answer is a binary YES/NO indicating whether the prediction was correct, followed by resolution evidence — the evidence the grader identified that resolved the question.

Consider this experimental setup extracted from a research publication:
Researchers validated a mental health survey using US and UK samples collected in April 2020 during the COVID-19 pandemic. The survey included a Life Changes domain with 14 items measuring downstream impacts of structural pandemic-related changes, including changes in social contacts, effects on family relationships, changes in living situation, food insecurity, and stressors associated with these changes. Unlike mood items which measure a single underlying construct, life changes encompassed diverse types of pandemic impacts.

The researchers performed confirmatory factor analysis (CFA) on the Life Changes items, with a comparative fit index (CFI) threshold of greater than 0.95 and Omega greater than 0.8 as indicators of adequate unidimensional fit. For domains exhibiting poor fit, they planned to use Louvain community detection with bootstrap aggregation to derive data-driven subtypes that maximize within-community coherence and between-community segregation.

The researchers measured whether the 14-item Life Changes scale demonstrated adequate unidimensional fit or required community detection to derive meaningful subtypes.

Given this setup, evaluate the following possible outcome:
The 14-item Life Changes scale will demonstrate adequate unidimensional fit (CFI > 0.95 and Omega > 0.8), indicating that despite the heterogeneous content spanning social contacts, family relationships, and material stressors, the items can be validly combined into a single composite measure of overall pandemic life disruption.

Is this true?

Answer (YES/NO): NO